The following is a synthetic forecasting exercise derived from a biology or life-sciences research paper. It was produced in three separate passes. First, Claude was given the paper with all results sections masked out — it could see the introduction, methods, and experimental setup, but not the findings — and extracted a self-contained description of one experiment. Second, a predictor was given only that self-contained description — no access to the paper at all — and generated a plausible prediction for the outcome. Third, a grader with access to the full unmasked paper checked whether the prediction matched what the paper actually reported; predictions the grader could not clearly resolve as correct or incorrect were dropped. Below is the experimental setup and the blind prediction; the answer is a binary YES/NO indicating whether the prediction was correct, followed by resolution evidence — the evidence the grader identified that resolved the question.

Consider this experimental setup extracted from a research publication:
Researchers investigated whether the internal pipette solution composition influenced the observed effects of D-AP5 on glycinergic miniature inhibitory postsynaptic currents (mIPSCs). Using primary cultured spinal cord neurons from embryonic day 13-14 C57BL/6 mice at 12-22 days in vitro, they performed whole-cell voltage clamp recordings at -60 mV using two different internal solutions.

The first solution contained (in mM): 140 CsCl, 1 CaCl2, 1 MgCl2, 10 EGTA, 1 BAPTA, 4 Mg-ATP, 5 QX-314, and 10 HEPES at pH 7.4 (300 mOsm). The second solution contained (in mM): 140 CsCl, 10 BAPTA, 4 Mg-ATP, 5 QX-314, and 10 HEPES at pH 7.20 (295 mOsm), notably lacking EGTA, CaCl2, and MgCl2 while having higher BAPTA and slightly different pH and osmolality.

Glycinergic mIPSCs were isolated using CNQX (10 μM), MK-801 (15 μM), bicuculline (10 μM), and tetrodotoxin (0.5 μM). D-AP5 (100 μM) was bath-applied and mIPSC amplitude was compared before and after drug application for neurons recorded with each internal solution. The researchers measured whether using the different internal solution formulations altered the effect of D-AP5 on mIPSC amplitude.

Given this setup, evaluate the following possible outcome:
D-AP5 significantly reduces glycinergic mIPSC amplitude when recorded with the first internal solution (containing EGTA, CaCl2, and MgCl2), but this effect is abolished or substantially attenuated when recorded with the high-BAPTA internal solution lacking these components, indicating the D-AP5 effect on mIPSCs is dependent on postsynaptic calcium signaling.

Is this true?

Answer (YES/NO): NO